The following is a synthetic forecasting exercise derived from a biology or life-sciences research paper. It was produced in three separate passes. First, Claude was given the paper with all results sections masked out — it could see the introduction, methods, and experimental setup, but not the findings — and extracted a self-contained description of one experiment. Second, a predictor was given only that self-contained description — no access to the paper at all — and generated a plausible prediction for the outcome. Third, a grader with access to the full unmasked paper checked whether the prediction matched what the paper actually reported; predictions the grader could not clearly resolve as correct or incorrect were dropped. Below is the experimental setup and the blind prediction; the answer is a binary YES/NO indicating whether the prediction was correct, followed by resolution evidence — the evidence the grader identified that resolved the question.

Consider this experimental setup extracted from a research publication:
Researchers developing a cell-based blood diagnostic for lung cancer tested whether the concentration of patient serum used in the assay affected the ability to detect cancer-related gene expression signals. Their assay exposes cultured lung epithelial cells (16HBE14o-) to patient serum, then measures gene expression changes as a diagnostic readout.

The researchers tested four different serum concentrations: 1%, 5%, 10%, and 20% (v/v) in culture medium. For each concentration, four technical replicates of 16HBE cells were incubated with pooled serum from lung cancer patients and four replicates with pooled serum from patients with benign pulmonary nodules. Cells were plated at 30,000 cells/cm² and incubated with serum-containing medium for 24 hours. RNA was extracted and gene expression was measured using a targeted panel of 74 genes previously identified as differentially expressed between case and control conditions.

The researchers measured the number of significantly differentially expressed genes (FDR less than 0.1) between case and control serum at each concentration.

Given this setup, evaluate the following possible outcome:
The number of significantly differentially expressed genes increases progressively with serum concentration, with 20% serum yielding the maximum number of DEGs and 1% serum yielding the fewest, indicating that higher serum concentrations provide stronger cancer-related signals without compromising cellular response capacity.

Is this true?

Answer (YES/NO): NO